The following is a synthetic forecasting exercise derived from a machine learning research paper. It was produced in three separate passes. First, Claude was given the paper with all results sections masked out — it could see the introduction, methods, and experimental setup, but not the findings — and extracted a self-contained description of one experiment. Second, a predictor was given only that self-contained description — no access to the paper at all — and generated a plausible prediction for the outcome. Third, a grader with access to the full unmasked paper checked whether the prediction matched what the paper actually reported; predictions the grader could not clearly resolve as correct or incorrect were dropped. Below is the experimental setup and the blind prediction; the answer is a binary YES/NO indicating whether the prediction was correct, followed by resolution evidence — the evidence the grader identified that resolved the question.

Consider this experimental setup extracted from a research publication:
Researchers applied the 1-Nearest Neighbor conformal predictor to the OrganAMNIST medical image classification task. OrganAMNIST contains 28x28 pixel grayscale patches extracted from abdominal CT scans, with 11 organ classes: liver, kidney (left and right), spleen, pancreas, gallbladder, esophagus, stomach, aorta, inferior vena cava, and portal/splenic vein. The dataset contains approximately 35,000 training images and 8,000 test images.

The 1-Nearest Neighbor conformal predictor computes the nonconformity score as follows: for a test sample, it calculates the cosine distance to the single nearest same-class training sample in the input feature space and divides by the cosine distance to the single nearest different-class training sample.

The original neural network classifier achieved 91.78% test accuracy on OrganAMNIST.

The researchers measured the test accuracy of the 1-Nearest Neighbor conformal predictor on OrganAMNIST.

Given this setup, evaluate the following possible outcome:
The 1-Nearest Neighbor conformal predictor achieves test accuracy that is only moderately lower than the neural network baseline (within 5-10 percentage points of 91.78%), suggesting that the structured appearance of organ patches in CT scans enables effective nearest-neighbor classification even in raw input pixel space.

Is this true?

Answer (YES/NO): NO